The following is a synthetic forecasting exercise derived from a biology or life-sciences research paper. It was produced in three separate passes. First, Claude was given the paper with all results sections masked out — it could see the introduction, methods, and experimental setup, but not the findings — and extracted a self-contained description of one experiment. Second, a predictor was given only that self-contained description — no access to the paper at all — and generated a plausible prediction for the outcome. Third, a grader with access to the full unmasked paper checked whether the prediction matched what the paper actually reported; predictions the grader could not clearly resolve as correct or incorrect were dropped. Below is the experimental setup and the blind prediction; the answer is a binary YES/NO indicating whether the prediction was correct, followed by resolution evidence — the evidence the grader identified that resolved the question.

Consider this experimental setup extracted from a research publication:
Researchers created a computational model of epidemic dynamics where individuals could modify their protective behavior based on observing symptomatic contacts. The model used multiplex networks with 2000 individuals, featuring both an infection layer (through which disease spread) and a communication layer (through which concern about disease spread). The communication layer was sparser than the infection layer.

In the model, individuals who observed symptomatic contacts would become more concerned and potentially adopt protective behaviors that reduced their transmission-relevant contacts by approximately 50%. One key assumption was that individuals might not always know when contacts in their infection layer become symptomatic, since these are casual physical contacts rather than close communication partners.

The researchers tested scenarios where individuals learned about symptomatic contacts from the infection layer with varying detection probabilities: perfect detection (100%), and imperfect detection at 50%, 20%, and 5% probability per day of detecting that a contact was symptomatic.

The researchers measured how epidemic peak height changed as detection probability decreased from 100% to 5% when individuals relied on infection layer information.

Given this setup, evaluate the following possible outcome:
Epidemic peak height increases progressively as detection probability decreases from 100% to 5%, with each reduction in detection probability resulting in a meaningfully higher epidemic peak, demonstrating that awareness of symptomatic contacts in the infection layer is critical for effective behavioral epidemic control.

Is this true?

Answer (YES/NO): NO